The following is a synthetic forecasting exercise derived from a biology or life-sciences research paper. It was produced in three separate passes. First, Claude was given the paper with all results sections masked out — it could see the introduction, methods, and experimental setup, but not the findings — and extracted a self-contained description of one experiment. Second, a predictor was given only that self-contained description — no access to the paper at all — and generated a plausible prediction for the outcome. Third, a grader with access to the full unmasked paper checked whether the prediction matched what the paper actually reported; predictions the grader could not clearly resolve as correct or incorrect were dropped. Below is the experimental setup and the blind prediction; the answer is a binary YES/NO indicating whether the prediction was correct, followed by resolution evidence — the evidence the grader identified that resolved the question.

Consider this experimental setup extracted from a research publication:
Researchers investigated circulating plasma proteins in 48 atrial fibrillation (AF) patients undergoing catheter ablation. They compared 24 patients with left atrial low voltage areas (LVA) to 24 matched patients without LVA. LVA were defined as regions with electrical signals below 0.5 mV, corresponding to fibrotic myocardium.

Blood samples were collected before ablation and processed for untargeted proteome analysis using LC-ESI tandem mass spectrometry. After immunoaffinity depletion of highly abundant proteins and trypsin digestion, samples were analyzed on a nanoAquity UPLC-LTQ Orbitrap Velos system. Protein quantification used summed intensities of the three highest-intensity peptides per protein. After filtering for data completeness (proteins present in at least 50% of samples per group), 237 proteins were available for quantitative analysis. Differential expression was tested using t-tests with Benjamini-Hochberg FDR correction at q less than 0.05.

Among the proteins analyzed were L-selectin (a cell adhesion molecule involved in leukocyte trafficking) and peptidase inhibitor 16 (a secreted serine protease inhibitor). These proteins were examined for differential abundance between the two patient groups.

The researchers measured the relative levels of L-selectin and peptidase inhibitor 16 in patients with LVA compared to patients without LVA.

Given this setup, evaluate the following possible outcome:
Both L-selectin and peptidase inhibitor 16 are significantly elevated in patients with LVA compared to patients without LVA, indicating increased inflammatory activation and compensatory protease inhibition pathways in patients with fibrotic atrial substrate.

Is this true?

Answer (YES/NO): NO